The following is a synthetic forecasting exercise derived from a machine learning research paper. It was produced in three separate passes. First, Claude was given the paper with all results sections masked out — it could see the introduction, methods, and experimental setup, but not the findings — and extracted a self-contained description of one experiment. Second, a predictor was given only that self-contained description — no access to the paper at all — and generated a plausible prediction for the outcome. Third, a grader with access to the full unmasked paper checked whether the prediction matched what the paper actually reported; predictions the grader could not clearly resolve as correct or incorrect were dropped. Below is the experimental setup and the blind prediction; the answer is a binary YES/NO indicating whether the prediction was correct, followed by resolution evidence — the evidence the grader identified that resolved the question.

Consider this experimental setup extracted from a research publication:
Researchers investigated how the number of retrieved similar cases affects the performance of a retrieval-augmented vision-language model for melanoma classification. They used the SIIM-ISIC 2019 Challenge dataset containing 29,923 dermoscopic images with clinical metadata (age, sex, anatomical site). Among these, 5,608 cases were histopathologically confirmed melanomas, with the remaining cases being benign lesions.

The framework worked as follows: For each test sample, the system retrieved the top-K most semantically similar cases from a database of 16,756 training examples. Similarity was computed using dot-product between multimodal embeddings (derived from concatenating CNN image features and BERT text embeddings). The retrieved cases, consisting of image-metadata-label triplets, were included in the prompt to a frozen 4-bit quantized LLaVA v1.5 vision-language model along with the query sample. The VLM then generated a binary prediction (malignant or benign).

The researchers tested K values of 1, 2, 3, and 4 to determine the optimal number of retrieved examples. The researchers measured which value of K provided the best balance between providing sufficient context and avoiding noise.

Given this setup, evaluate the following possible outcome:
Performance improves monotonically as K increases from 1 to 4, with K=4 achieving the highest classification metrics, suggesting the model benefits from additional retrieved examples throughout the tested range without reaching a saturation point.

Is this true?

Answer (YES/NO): NO